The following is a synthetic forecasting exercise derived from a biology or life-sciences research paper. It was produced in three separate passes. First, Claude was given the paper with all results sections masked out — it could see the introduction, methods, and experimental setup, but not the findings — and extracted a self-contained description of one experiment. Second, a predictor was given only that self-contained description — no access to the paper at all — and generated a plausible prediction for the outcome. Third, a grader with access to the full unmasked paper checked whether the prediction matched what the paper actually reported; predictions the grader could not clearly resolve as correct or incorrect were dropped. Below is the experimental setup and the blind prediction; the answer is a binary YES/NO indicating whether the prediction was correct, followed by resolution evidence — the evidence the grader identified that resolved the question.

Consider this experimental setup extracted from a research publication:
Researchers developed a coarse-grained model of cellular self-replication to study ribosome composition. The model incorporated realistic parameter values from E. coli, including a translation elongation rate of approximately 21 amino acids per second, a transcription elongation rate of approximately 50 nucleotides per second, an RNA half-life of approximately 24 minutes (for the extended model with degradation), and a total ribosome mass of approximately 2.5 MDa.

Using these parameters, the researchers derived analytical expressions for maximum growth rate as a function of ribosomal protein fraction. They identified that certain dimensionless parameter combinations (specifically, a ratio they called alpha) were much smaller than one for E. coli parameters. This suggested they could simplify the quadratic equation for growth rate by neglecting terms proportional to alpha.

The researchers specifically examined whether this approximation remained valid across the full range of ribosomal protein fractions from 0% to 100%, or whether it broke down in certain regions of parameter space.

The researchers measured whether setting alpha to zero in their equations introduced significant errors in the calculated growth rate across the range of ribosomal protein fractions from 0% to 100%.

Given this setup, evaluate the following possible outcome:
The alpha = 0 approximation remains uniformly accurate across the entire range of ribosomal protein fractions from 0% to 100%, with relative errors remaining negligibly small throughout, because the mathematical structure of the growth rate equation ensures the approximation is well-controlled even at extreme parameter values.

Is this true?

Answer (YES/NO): YES